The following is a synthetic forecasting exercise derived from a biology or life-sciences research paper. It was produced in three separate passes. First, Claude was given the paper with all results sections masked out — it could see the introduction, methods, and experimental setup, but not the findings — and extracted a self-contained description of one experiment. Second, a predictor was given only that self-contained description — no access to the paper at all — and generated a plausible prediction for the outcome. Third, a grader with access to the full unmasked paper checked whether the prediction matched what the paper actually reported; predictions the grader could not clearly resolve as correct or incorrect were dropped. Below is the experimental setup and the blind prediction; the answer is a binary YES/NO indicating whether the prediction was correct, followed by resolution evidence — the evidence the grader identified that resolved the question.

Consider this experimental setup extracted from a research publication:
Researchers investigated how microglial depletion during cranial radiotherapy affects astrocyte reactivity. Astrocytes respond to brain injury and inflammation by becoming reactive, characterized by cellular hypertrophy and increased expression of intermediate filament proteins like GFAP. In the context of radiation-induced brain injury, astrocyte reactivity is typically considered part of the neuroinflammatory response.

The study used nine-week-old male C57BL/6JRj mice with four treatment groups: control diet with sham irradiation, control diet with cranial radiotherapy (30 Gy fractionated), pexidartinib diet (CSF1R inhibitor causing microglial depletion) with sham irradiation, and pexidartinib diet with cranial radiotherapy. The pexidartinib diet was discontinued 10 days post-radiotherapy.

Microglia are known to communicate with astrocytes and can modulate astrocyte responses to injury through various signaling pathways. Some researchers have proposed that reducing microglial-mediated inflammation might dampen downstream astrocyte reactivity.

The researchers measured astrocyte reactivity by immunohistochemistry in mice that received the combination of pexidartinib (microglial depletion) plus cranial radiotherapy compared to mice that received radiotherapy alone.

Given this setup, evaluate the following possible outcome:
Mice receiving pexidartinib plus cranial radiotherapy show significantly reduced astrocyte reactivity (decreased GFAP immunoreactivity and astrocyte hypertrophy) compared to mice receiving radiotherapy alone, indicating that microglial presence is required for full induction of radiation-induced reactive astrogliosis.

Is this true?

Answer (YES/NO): NO